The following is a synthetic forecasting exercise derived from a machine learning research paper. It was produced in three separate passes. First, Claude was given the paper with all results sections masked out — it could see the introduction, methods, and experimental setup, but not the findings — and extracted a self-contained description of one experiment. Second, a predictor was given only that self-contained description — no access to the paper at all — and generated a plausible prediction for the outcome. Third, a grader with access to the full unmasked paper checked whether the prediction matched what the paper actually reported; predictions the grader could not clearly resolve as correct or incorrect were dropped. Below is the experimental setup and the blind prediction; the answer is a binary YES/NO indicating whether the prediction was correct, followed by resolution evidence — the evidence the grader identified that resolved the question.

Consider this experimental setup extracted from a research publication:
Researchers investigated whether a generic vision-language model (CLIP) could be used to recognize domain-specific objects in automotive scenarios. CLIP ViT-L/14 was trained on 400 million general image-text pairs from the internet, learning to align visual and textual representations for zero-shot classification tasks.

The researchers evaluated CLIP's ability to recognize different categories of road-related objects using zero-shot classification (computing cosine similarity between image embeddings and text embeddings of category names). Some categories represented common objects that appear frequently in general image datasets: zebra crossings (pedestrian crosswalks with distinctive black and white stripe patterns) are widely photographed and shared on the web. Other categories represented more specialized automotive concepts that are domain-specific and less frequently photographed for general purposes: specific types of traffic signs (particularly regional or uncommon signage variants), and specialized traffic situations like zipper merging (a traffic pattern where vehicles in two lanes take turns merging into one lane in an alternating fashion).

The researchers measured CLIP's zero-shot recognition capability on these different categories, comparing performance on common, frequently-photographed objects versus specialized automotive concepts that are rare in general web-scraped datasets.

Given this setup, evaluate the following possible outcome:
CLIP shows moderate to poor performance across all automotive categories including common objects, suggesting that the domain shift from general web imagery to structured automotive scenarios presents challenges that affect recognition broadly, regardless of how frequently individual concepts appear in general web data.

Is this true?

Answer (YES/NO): NO